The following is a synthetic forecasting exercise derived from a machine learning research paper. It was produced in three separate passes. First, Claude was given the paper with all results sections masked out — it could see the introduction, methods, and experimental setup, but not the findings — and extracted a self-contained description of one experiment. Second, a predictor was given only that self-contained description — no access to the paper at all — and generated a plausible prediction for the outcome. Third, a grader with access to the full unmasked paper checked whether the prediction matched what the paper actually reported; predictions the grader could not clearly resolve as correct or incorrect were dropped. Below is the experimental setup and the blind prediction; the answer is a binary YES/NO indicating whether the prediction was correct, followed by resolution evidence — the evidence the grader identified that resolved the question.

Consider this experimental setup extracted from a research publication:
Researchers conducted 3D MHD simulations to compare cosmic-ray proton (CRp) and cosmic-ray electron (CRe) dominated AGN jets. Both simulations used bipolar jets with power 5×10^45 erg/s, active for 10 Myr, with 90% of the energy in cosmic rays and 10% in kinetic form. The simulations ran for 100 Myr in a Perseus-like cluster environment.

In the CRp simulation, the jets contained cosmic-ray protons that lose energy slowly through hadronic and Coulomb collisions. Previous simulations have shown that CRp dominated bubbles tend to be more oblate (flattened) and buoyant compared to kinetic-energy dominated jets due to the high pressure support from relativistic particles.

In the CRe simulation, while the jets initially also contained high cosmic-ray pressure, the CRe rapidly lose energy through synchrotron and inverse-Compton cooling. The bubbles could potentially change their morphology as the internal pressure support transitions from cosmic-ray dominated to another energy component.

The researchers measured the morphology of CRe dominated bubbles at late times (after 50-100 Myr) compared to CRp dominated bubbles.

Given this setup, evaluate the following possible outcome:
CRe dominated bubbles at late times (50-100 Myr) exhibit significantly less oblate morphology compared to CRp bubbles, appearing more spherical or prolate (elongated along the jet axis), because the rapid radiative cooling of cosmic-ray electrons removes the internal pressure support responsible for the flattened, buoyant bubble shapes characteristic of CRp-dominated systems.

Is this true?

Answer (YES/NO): NO